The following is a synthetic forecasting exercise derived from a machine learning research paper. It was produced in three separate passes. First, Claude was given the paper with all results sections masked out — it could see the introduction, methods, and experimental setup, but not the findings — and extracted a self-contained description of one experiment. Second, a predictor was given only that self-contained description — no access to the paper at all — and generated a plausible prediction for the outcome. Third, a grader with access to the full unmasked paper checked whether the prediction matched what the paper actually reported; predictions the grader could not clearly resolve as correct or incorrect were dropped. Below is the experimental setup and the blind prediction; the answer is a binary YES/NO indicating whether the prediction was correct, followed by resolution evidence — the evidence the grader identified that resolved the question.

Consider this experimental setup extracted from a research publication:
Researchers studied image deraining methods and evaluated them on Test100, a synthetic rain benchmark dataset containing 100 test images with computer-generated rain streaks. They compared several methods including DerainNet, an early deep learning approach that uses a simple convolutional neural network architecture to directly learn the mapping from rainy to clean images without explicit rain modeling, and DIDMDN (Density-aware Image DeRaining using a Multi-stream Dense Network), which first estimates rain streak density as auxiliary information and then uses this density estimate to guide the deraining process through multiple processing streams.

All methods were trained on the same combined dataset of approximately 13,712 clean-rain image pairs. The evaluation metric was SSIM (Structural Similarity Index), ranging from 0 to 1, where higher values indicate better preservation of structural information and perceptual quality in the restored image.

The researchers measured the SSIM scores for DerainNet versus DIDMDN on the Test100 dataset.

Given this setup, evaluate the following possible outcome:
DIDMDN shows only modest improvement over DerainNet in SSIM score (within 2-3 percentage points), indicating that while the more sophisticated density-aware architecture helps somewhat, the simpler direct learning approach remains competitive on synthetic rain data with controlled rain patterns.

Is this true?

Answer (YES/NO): YES